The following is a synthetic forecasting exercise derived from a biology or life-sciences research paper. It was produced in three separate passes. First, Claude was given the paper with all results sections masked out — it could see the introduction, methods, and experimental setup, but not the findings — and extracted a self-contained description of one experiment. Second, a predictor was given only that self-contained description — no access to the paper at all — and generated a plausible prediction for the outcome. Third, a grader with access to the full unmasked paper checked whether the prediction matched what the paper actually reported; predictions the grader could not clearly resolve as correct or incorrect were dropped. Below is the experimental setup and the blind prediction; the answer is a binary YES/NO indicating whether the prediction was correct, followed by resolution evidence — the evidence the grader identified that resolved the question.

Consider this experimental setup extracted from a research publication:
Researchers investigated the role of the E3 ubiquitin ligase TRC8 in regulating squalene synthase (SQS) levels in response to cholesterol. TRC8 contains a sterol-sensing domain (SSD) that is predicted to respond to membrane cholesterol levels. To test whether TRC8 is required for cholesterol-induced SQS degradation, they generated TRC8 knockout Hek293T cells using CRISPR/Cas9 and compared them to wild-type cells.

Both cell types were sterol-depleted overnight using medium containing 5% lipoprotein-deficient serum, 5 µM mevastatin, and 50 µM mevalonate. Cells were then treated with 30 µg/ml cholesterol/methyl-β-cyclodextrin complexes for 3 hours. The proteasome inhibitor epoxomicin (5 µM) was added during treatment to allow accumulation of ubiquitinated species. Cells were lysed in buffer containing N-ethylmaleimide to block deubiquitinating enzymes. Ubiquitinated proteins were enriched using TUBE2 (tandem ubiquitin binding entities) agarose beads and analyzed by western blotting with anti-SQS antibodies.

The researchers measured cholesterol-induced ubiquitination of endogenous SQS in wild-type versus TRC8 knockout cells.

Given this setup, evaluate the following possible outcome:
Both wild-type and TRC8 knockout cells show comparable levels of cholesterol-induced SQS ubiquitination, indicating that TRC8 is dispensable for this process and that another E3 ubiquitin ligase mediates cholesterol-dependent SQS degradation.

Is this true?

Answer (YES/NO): NO